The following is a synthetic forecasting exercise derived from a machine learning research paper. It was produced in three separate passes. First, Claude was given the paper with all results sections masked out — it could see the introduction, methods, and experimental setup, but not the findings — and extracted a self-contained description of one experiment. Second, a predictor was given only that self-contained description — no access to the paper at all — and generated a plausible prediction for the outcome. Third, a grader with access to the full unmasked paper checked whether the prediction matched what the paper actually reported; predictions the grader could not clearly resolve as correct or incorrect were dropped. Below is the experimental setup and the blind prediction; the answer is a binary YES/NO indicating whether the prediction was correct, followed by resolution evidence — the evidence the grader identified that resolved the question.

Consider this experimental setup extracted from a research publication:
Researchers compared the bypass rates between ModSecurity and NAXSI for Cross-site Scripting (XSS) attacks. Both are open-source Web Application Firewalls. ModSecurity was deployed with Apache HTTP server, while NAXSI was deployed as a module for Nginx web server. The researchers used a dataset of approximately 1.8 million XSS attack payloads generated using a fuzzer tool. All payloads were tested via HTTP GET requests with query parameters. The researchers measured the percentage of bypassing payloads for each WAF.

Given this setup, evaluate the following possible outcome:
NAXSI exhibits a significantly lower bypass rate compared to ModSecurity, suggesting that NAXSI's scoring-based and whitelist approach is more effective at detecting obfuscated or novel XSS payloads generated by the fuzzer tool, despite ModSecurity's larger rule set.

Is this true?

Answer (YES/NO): YES